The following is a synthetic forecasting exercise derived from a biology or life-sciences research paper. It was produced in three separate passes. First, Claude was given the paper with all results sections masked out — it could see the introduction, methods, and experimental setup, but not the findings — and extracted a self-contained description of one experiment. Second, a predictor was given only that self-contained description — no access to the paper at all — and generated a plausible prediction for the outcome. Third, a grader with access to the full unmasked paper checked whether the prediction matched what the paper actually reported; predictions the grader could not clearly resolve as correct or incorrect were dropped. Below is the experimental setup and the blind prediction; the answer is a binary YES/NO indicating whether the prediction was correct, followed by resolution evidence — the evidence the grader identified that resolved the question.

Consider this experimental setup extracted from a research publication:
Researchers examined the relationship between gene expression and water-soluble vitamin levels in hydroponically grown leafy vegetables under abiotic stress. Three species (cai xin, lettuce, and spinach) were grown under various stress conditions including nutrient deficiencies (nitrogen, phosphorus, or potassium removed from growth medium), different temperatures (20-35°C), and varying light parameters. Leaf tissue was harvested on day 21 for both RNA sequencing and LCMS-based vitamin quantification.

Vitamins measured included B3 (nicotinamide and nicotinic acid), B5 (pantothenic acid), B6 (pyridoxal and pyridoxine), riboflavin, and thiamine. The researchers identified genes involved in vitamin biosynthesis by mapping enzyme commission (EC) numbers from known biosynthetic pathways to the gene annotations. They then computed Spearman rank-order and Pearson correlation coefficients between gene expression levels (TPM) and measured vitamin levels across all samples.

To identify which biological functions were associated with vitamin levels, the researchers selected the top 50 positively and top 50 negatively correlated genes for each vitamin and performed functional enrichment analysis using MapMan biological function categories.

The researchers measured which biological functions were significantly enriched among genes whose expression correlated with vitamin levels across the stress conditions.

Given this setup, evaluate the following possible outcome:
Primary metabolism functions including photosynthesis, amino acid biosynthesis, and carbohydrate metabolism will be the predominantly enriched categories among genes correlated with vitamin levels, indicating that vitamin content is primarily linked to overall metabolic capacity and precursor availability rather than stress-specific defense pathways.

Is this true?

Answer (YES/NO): NO